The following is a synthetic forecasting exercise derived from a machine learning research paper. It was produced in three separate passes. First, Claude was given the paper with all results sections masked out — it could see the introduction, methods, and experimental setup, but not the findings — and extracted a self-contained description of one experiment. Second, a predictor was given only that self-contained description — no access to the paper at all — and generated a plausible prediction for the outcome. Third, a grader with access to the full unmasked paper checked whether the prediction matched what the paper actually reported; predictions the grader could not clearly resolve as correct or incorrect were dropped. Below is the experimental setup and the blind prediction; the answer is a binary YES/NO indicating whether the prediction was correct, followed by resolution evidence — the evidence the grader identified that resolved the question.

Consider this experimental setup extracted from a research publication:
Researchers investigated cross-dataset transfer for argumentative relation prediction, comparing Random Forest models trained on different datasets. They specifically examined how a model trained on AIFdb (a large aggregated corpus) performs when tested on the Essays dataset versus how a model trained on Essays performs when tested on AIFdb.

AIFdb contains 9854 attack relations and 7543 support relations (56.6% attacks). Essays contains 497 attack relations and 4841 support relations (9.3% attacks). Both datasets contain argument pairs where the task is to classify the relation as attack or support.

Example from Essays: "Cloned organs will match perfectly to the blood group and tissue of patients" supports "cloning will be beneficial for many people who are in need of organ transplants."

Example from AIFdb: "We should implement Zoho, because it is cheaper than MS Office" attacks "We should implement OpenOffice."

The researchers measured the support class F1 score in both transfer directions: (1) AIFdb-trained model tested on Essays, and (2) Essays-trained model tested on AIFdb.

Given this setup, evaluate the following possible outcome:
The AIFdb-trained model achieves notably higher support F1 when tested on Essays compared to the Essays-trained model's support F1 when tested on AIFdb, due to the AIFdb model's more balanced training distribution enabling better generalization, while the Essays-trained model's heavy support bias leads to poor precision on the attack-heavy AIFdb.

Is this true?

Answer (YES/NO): NO